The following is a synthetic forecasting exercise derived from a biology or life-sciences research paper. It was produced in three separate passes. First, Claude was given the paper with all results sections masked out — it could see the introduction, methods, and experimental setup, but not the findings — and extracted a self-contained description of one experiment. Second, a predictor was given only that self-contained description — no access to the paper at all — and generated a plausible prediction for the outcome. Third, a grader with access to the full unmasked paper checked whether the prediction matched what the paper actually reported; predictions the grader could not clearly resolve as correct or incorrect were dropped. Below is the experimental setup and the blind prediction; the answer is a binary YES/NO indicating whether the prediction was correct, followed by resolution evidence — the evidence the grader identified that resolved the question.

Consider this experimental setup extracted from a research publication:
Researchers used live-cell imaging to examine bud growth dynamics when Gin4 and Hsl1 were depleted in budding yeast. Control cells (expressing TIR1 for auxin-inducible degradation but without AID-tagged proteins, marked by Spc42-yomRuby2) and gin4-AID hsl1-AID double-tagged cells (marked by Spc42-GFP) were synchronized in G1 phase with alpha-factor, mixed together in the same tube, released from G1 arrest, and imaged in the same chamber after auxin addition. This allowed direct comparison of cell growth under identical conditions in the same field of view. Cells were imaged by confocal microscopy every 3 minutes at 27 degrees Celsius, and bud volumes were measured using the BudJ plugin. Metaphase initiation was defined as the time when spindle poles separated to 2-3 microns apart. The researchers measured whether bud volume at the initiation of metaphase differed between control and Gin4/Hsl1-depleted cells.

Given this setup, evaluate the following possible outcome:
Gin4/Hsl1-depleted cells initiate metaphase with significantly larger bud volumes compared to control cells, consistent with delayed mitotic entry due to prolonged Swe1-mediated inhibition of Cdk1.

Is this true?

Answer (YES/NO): NO